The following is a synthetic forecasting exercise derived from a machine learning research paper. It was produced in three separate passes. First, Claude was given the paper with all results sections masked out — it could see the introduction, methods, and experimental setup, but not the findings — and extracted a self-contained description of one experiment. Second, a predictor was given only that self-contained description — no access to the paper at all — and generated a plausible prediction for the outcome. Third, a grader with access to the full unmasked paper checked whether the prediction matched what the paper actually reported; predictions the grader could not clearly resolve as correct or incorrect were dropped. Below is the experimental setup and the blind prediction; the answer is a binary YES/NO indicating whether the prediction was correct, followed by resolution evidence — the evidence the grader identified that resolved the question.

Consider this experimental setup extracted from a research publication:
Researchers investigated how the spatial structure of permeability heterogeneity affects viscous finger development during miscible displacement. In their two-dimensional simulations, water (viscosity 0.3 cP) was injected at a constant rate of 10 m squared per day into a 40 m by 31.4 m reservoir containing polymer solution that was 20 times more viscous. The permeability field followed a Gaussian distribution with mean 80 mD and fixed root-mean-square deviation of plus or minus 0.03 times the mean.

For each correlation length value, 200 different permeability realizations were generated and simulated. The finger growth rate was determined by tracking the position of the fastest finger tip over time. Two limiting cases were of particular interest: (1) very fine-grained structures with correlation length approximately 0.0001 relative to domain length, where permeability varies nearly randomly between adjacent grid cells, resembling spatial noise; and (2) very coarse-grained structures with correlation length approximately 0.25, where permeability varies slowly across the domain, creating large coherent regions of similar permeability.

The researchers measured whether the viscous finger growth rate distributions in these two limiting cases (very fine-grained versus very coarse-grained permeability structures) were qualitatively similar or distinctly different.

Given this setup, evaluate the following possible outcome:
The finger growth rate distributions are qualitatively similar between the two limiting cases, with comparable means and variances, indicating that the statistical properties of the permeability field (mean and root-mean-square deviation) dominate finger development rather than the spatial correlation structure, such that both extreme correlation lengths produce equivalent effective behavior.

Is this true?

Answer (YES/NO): NO